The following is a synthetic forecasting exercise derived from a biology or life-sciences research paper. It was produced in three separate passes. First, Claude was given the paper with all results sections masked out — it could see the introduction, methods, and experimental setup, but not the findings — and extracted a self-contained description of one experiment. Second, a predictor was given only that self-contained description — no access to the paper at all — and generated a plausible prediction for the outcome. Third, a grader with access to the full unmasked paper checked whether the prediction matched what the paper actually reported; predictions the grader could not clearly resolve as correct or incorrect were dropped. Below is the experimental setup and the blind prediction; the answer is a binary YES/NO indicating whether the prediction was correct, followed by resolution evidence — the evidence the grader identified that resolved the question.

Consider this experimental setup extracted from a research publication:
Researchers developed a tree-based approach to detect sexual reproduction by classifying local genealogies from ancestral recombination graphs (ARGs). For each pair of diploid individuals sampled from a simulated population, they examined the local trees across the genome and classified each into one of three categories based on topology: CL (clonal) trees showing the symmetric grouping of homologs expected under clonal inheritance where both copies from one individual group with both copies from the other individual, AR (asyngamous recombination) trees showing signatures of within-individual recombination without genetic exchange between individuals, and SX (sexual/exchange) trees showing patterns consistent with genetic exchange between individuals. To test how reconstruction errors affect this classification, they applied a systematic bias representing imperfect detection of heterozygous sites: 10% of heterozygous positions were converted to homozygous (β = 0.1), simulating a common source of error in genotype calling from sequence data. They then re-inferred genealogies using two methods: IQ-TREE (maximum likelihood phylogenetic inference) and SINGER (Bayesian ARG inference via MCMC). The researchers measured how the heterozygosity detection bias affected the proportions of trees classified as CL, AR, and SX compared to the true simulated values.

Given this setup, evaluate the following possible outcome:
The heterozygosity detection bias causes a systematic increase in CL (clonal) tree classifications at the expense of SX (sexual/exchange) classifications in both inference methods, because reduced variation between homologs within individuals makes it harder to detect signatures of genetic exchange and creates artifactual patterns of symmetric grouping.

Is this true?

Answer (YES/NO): NO